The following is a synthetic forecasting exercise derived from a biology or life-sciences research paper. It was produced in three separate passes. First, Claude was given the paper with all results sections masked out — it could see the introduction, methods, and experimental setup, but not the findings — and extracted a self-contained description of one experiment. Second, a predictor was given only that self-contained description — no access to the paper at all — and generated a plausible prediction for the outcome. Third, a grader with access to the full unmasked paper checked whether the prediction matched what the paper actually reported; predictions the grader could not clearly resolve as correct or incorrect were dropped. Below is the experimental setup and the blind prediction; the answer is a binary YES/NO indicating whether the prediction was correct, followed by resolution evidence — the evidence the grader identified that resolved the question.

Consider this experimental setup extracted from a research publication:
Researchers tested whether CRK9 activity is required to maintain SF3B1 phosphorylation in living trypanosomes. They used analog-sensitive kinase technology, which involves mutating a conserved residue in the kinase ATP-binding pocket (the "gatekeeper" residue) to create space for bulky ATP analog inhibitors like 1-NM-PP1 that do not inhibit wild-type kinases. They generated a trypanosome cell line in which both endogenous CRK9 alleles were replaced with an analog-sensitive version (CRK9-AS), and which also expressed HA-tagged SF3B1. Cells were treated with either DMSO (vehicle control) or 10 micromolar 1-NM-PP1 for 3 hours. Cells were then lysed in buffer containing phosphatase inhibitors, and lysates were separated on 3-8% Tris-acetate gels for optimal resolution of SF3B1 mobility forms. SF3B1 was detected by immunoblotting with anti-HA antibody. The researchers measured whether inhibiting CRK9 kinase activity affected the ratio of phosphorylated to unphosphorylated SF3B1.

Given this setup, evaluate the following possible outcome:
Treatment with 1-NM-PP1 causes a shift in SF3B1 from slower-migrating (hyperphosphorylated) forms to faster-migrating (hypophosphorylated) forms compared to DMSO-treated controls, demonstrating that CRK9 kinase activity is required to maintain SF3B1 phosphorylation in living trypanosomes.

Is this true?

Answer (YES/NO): YES